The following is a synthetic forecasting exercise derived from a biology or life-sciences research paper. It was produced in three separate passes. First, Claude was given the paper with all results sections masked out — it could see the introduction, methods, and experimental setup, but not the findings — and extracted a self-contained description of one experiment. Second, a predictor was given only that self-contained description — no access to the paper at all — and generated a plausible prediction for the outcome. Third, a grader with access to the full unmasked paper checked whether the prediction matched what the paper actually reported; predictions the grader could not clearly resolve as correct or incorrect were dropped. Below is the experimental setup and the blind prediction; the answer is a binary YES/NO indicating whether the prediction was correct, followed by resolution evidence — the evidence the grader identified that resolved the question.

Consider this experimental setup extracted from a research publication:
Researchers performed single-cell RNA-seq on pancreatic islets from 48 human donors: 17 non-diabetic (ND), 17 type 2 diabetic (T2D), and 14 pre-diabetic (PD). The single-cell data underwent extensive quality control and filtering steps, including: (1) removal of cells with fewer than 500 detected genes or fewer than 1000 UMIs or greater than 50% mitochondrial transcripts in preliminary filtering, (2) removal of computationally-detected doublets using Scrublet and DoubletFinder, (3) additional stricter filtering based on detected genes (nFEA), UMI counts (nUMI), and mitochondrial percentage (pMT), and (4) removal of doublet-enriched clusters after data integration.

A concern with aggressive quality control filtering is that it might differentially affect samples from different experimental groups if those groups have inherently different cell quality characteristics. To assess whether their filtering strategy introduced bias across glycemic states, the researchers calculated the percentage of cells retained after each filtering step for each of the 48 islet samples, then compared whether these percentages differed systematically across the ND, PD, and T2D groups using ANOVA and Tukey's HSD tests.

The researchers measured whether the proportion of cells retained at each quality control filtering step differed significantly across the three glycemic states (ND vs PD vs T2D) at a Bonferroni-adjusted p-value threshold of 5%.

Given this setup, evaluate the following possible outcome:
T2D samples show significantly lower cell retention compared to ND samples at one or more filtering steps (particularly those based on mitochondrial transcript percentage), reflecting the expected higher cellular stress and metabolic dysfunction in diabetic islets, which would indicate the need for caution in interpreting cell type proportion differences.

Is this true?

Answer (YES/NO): NO